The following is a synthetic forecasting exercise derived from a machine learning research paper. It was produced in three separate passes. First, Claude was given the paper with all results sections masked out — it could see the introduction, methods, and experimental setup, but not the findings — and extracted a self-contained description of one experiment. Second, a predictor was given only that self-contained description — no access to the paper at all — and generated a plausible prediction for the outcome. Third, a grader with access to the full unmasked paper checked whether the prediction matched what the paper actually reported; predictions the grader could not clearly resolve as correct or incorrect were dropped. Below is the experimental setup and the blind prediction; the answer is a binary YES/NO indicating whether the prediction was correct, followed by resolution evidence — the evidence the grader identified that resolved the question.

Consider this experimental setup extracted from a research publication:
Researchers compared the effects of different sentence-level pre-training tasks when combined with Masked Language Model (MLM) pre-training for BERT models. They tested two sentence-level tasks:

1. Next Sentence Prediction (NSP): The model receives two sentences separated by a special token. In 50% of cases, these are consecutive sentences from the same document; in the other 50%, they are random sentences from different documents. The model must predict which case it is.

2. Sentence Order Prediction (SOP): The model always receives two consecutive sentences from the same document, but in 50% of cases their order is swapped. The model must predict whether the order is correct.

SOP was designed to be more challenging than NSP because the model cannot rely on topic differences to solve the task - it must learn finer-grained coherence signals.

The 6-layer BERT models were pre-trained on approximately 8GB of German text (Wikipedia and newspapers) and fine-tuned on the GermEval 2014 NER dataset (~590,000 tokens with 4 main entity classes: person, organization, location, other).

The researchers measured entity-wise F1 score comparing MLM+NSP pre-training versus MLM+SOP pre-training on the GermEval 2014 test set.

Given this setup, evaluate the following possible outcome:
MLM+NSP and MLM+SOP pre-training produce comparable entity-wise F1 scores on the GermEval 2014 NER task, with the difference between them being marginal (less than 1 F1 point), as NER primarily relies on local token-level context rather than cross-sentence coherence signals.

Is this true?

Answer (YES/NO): NO